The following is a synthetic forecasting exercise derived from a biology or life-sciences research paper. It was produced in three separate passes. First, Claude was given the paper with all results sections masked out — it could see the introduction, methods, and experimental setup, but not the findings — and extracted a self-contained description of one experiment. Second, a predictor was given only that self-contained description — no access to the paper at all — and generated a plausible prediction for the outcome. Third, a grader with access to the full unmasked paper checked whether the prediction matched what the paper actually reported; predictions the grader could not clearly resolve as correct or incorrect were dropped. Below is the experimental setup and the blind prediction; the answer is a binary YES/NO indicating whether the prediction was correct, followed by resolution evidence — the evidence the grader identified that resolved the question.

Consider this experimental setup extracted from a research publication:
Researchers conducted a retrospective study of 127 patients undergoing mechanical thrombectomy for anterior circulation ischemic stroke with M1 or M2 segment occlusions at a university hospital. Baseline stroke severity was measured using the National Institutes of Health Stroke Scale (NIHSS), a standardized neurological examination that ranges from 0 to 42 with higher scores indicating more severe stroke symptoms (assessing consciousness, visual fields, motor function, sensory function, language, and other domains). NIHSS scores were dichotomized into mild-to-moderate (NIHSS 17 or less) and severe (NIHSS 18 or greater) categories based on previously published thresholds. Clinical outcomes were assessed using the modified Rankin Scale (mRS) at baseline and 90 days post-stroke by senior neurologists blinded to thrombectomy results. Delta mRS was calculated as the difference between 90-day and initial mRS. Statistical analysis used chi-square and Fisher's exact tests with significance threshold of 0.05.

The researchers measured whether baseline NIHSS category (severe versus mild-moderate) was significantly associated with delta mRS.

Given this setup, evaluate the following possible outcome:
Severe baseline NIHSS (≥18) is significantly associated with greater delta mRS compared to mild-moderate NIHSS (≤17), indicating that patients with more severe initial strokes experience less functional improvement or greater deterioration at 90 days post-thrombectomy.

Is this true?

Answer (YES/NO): YES